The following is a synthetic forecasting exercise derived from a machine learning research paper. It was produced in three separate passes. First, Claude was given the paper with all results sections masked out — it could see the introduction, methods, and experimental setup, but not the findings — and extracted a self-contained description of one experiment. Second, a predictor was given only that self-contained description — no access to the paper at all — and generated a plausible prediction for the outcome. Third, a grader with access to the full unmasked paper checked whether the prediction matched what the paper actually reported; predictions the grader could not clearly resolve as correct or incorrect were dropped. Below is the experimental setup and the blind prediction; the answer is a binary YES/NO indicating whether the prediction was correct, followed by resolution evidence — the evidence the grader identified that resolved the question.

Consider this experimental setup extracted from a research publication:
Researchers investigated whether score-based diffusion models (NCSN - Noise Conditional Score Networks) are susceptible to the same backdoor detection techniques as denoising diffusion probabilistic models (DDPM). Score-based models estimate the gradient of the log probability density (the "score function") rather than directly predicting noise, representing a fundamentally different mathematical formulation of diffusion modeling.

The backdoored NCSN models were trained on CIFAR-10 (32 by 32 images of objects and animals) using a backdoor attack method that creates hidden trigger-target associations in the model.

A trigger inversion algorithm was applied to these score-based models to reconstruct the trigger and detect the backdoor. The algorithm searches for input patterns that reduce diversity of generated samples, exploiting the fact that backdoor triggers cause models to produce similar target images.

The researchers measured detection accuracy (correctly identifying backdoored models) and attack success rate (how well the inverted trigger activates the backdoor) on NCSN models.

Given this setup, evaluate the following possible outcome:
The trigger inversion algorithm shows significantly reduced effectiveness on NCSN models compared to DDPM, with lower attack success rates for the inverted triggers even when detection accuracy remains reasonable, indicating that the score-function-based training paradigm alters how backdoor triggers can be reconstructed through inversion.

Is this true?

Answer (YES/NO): NO